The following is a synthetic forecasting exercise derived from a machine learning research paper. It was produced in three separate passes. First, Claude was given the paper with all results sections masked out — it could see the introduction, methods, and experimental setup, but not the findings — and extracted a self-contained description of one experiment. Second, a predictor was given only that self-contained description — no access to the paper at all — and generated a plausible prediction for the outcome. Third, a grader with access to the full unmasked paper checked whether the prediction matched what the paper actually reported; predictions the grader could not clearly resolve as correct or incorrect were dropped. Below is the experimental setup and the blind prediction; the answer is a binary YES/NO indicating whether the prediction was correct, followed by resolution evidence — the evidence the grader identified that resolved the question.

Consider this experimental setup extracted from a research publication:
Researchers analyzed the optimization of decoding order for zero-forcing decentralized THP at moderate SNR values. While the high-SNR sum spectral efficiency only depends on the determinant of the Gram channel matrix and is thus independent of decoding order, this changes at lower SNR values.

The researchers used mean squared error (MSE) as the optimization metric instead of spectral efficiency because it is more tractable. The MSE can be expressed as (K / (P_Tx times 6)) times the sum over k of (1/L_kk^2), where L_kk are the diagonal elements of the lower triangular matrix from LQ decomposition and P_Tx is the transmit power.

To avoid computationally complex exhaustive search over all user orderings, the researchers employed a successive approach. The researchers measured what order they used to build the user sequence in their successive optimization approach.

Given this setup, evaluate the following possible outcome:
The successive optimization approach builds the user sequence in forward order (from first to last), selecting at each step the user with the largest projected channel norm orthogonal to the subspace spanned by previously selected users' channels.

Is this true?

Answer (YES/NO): NO